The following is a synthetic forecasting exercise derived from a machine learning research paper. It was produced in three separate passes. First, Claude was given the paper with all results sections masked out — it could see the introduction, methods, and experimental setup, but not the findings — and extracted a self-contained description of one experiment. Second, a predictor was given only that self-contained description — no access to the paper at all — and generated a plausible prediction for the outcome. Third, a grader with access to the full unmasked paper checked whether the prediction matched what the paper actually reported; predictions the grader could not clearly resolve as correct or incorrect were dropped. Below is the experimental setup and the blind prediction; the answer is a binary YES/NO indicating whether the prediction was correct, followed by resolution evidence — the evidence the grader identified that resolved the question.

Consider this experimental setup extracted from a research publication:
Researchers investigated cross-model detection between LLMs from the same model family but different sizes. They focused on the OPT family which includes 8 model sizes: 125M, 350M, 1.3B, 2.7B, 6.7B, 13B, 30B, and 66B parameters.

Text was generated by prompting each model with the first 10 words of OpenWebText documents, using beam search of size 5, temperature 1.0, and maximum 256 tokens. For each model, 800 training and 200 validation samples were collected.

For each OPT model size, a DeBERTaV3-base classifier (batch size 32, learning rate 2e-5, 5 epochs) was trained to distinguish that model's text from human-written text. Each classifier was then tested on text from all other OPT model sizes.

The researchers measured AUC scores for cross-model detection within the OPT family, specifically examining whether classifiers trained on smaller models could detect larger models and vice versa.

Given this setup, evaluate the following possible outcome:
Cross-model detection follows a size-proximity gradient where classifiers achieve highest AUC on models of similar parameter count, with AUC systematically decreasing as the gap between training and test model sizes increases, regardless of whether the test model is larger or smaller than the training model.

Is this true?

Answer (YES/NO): NO